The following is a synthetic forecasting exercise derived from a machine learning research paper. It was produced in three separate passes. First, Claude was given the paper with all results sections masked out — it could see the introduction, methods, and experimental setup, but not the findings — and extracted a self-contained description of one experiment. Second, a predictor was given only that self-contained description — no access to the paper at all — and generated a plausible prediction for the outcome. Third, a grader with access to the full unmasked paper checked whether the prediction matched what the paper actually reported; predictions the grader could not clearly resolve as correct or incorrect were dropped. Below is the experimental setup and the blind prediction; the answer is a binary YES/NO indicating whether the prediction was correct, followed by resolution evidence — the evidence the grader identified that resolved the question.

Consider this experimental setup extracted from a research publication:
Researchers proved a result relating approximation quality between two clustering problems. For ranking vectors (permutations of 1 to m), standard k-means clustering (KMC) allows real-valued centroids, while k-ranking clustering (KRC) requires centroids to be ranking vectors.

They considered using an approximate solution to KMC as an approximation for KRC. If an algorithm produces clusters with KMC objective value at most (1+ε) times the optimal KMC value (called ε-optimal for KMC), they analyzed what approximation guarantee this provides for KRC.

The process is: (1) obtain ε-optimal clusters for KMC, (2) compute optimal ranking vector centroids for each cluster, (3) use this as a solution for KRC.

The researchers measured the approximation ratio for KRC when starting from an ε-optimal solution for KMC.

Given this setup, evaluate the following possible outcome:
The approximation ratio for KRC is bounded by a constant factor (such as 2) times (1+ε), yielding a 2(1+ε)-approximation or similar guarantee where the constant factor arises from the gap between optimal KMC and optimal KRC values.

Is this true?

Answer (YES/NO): YES